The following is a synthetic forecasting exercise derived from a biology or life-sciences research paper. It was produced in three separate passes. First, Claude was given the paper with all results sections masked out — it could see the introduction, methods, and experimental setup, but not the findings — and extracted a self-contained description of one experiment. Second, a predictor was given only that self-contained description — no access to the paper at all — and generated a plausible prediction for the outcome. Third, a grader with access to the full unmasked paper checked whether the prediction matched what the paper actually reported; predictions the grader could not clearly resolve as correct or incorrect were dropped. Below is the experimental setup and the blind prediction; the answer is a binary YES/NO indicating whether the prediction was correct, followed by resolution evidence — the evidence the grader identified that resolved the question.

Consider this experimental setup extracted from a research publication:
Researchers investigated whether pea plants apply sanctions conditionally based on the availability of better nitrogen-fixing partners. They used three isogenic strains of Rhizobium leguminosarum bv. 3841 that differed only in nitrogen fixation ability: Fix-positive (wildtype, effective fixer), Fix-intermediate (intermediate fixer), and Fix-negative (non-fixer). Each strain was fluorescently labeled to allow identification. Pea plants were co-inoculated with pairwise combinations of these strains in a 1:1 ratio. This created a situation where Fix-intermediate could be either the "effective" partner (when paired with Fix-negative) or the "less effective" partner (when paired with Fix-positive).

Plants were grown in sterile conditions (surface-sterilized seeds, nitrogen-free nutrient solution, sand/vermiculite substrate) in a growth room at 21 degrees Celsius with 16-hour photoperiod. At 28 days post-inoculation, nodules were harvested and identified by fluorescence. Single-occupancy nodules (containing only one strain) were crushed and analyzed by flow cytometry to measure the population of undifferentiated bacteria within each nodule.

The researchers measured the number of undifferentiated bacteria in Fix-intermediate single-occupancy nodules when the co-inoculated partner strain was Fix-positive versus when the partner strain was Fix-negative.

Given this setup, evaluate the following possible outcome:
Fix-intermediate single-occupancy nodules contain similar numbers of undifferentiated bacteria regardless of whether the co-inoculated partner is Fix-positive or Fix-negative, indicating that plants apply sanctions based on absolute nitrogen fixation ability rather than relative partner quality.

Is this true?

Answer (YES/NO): NO